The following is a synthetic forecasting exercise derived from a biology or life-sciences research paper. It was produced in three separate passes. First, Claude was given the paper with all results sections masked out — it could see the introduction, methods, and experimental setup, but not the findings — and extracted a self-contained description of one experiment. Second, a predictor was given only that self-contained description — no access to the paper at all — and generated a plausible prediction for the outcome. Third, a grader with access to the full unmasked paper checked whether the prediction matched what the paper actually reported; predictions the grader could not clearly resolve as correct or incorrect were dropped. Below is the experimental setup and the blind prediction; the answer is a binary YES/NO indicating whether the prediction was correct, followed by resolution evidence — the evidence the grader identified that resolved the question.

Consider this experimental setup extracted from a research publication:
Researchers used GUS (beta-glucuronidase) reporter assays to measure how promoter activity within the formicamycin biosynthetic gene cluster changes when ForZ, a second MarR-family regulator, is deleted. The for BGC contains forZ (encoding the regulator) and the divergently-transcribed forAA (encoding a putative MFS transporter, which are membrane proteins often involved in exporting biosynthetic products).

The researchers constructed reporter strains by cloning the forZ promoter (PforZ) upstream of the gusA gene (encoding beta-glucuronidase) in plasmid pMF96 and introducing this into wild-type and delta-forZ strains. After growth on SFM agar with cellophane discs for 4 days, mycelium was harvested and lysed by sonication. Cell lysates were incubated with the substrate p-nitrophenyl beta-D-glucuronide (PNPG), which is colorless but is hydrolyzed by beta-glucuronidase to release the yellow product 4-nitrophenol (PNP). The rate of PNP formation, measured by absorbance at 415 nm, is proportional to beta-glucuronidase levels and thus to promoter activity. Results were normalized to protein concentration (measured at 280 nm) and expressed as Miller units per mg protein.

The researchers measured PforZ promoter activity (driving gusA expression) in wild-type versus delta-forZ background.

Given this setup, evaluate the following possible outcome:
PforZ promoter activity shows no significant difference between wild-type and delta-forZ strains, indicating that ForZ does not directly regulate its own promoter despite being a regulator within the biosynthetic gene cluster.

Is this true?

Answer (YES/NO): NO